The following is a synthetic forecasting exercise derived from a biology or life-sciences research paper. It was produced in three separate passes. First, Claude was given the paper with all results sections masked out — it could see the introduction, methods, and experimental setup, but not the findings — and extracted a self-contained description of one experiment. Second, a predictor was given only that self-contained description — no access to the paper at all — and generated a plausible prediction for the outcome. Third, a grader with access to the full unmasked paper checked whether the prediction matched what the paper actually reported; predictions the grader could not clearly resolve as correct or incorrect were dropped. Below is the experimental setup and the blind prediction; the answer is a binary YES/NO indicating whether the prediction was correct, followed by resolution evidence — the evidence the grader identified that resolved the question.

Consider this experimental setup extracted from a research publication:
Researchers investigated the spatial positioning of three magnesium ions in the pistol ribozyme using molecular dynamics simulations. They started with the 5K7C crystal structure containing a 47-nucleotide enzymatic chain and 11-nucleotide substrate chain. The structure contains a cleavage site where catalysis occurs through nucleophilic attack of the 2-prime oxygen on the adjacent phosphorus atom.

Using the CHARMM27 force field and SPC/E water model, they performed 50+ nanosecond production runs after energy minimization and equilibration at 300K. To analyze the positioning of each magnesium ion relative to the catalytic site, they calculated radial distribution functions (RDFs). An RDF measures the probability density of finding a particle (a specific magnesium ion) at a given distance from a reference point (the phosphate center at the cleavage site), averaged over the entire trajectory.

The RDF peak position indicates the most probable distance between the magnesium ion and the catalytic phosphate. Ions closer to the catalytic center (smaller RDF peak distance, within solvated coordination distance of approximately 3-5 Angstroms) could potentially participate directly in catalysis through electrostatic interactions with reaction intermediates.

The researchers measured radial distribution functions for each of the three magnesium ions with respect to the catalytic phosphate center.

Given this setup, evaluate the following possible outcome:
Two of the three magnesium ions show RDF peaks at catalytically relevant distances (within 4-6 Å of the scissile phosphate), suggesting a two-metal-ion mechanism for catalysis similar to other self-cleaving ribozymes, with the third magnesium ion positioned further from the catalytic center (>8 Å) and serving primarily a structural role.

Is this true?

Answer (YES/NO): YES